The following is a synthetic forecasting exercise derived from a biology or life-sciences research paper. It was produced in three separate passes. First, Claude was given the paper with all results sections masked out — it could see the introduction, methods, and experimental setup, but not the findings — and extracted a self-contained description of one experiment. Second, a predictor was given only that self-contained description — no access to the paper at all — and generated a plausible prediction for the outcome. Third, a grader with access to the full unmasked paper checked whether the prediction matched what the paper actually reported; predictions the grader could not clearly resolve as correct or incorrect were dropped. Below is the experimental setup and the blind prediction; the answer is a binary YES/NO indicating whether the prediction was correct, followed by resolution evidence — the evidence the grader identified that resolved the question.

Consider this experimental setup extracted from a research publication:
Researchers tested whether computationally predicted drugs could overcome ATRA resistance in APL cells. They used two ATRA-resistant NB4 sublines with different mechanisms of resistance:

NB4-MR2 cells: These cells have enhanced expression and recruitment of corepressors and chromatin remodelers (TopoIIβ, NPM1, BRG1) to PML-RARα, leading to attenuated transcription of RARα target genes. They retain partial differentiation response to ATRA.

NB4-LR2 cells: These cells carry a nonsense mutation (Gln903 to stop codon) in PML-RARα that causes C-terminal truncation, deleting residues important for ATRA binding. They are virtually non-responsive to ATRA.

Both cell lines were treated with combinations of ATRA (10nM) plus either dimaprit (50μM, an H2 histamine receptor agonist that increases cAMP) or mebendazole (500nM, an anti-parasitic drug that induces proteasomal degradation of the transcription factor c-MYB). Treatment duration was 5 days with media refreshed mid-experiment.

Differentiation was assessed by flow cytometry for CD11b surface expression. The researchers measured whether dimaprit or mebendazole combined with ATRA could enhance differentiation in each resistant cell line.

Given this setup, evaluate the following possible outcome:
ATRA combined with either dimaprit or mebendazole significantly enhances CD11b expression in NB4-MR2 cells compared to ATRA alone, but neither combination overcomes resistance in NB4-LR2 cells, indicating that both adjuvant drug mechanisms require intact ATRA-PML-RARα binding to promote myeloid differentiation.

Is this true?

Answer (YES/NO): NO